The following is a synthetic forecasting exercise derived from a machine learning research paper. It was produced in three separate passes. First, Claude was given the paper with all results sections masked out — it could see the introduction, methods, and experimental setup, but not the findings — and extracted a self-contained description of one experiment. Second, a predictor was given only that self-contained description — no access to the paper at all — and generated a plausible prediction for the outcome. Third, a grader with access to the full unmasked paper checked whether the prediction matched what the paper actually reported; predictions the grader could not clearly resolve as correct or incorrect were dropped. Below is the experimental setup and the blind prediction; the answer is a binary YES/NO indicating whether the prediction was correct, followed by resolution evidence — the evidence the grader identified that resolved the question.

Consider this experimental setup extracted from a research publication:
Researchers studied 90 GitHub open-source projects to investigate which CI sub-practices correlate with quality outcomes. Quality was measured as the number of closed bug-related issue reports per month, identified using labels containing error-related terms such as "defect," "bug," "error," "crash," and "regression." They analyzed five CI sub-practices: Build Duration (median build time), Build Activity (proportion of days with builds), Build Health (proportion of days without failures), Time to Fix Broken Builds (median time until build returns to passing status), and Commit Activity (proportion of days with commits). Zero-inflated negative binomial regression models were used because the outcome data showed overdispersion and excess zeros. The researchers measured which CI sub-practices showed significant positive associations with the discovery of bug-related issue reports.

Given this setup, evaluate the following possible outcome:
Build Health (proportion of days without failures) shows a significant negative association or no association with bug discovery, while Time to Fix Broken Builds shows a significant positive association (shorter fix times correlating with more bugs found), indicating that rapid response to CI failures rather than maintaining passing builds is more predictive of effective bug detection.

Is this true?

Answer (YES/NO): NO